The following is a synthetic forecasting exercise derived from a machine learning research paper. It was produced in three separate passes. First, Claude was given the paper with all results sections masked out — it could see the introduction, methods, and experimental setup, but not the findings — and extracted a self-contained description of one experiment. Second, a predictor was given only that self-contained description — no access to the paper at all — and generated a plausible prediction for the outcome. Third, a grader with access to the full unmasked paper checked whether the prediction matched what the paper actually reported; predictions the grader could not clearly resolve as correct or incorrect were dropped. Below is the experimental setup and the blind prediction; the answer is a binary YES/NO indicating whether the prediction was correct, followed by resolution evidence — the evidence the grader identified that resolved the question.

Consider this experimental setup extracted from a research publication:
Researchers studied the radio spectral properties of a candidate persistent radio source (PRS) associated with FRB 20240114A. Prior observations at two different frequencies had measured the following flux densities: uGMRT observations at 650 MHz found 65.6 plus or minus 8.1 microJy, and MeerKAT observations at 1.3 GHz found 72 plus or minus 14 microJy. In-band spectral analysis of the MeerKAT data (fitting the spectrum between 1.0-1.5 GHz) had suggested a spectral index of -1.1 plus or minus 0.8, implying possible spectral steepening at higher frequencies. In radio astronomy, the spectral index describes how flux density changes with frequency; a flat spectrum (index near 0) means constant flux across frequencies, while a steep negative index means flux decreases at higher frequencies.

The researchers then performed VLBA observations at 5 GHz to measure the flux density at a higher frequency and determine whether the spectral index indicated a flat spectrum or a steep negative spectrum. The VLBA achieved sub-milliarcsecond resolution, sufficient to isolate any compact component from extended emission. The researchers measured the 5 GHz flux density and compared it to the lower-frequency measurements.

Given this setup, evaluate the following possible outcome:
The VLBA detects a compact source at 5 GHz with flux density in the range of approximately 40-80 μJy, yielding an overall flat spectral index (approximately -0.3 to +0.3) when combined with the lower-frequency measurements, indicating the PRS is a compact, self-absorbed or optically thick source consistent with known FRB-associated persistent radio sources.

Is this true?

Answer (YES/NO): NO